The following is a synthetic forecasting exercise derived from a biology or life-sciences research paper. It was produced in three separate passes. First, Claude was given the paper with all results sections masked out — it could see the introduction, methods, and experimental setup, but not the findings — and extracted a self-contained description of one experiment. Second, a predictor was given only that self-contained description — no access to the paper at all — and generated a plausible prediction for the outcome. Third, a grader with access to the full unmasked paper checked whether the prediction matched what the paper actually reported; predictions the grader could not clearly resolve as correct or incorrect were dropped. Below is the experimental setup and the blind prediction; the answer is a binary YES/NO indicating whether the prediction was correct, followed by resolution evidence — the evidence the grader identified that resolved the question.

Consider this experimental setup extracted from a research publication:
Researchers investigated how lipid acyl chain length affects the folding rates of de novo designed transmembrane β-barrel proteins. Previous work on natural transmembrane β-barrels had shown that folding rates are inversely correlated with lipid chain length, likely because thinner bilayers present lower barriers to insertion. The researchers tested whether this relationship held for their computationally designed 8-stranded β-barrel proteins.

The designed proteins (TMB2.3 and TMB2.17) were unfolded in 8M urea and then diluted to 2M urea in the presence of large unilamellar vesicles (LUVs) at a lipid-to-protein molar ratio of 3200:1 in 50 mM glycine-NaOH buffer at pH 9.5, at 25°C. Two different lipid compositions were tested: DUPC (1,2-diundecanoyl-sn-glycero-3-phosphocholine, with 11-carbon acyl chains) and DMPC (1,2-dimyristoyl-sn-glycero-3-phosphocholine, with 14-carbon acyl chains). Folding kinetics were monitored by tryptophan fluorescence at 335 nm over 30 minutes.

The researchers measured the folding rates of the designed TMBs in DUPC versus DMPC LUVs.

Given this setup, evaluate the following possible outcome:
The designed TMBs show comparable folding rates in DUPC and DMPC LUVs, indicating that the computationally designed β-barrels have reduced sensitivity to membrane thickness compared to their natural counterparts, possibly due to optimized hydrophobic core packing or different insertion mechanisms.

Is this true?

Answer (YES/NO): NO